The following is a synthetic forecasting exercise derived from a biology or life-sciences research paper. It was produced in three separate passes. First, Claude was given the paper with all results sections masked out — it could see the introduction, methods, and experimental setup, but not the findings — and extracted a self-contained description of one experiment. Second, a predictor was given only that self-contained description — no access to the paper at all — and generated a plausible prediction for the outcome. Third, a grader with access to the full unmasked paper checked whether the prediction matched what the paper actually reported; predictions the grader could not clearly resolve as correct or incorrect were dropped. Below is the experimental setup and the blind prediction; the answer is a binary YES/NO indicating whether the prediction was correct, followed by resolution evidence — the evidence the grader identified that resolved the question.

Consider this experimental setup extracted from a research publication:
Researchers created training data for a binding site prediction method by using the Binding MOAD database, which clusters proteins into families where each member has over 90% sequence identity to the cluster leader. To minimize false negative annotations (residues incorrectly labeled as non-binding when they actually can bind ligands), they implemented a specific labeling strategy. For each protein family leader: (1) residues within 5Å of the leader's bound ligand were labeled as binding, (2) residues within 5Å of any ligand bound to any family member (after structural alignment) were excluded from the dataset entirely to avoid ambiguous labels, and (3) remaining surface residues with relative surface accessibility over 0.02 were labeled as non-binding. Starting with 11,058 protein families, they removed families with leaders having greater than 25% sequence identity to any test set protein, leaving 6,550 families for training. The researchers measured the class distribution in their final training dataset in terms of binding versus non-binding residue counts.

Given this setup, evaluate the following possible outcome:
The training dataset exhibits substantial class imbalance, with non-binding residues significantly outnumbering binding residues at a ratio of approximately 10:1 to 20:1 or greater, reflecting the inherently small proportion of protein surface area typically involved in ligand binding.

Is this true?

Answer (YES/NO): YES